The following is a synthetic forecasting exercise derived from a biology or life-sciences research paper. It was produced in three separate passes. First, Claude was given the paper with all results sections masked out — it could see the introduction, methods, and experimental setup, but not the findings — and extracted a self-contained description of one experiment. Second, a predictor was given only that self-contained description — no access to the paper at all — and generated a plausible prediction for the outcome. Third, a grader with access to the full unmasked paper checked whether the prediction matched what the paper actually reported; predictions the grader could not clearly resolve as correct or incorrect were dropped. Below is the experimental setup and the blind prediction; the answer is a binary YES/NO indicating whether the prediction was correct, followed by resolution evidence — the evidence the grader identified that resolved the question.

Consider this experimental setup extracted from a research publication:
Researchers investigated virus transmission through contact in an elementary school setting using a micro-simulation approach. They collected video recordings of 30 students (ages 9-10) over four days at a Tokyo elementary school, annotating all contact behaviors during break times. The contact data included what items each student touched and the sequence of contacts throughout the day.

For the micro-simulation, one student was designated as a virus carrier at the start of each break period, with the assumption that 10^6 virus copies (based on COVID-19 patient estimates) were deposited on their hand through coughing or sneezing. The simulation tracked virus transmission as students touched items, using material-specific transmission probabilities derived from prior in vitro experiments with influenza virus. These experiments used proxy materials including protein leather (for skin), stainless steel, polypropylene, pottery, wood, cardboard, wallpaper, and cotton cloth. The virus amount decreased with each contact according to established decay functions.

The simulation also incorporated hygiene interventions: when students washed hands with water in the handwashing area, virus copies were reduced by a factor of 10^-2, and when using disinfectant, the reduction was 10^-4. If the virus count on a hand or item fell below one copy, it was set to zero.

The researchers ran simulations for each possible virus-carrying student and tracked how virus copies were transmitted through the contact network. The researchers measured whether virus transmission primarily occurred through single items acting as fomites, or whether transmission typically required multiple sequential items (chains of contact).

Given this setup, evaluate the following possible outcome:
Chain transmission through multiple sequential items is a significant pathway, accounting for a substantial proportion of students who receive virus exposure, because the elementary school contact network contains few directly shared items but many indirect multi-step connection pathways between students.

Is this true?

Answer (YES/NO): NO